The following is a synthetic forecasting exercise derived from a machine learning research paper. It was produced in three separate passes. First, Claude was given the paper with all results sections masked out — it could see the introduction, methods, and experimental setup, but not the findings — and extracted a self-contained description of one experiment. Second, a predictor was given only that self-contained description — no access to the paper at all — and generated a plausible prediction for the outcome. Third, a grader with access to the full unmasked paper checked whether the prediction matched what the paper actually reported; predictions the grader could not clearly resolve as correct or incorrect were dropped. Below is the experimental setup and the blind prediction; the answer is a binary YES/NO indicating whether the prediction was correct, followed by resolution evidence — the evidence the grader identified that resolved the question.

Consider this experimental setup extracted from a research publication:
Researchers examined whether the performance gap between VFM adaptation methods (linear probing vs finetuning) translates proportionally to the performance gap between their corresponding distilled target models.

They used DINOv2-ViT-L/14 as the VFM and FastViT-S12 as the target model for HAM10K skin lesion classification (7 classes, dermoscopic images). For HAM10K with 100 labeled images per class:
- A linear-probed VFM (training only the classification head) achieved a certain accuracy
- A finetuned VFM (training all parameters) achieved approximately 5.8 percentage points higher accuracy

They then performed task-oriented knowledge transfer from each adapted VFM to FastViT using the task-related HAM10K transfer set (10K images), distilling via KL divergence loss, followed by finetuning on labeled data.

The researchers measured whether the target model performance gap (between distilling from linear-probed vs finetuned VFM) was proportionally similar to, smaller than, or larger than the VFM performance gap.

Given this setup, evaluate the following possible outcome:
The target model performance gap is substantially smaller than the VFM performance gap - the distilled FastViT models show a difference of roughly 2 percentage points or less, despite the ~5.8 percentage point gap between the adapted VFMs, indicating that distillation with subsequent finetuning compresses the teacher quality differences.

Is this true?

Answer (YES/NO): NO